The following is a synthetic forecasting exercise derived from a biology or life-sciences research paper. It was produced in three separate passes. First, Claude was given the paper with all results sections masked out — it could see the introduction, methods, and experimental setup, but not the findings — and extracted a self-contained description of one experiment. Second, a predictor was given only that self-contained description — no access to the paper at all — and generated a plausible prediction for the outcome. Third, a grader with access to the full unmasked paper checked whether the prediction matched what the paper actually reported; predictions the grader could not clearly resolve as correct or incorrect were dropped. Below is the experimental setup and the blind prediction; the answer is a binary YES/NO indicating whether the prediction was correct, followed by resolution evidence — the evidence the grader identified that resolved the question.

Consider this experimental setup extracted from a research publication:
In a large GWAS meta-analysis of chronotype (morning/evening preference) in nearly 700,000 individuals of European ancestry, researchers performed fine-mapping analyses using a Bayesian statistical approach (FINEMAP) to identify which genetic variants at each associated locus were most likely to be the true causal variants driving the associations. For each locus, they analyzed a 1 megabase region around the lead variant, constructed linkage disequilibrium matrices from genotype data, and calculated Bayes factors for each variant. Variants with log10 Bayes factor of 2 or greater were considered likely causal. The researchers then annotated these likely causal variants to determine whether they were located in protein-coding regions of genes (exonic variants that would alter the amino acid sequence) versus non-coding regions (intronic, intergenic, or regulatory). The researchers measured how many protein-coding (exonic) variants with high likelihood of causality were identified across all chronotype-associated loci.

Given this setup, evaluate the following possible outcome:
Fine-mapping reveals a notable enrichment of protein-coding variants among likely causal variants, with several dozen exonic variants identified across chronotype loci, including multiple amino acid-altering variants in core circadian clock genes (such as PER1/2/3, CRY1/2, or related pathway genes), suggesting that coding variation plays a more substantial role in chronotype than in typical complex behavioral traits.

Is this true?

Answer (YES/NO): NO